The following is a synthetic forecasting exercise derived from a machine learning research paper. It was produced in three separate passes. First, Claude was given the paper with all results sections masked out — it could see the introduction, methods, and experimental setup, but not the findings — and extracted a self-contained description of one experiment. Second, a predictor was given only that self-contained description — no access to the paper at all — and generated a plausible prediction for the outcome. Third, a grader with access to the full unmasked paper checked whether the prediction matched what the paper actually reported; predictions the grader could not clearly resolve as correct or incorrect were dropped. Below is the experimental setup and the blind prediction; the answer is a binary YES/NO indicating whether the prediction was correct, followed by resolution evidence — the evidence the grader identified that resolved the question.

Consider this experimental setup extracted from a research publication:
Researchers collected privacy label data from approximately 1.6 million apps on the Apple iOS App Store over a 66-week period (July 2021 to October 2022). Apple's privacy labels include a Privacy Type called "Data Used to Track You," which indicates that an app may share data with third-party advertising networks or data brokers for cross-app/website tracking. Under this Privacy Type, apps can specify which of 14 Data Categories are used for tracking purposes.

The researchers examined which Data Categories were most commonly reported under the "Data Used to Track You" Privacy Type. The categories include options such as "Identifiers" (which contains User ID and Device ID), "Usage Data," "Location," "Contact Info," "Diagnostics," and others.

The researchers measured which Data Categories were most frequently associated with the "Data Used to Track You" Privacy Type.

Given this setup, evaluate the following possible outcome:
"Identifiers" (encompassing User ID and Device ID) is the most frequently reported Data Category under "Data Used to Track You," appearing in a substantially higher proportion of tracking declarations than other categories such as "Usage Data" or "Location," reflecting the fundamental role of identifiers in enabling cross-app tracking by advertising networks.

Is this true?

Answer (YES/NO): YES